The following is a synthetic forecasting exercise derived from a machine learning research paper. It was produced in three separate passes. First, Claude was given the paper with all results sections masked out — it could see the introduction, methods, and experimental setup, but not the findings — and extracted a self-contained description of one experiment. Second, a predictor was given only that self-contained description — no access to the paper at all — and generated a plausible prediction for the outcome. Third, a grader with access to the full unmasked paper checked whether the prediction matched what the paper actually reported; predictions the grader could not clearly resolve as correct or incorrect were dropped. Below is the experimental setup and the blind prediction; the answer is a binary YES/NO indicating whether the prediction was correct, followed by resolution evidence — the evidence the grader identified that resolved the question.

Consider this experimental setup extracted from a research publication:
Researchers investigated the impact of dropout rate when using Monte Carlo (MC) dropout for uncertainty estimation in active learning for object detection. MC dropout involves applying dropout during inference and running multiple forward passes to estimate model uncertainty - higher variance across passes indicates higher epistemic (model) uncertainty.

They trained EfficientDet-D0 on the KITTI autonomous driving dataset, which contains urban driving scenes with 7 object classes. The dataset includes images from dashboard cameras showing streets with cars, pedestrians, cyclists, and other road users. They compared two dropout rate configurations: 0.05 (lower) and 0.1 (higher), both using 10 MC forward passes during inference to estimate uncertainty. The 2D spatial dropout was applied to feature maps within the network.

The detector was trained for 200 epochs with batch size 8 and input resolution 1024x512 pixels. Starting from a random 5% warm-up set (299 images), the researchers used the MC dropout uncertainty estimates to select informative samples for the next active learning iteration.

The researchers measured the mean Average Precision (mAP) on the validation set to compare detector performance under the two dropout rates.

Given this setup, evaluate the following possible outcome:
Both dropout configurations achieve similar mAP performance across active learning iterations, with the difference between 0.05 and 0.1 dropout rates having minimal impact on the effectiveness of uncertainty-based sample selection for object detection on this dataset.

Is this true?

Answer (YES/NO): NO